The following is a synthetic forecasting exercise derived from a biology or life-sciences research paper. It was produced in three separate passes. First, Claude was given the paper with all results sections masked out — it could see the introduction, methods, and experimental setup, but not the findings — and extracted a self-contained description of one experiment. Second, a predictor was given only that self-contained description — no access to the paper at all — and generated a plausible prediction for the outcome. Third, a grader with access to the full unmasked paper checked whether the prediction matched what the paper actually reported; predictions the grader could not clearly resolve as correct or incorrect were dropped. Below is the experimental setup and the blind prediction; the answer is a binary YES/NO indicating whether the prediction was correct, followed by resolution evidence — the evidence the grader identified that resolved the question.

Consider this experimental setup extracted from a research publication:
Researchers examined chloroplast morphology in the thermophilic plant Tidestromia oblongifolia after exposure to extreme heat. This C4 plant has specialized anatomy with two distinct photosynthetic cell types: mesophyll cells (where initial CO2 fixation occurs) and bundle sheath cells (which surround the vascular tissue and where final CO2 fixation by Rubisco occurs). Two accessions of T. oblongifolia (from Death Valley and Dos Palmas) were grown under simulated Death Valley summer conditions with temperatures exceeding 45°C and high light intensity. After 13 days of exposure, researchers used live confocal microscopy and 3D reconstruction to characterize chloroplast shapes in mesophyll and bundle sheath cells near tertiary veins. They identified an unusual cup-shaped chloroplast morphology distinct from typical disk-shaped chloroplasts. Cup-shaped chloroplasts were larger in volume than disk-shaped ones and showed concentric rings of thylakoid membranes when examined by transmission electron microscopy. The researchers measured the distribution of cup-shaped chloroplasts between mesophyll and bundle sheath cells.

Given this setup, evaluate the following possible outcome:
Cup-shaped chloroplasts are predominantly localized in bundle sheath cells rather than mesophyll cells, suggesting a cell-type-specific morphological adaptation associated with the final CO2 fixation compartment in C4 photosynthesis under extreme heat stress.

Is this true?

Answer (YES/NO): YES